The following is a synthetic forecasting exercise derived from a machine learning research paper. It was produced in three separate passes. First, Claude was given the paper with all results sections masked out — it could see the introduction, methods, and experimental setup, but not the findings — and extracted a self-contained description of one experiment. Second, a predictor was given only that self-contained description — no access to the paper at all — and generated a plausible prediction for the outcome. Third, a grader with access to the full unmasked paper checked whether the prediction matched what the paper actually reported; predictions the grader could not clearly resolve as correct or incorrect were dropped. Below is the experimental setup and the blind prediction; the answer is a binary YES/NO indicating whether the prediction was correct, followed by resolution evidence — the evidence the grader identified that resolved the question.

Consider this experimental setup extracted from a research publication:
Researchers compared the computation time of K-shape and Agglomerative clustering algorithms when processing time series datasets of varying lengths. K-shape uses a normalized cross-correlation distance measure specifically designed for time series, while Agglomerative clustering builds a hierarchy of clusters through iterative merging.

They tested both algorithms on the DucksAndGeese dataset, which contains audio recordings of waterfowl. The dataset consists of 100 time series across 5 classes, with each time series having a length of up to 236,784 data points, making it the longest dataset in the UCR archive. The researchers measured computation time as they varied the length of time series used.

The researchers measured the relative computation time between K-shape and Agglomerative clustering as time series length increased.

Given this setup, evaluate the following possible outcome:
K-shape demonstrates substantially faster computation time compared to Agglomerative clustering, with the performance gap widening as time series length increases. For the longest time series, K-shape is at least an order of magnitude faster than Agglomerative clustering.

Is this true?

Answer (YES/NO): NO